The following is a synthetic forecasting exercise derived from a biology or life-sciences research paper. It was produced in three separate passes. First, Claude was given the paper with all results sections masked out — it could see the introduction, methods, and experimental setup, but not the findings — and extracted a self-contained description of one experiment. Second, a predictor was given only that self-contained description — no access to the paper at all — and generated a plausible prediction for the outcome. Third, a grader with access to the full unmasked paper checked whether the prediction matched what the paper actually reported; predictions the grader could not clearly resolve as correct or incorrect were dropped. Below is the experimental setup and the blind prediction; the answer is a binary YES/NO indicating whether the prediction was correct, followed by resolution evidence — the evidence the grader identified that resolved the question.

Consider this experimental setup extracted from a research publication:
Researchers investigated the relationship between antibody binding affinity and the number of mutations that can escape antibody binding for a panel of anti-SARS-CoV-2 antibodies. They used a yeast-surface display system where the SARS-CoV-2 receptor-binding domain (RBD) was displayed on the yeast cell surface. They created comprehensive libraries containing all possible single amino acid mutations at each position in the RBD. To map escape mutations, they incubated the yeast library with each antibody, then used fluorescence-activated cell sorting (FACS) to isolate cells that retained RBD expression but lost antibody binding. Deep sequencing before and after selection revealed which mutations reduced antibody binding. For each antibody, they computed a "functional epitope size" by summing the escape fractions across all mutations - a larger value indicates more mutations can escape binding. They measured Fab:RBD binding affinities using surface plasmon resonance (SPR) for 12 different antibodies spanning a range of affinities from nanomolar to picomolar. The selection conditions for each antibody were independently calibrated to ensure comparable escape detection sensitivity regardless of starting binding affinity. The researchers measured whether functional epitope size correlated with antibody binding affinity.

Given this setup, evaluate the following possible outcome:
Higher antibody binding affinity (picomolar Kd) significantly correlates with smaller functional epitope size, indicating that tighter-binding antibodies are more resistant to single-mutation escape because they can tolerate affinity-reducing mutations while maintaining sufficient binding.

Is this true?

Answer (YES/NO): YES